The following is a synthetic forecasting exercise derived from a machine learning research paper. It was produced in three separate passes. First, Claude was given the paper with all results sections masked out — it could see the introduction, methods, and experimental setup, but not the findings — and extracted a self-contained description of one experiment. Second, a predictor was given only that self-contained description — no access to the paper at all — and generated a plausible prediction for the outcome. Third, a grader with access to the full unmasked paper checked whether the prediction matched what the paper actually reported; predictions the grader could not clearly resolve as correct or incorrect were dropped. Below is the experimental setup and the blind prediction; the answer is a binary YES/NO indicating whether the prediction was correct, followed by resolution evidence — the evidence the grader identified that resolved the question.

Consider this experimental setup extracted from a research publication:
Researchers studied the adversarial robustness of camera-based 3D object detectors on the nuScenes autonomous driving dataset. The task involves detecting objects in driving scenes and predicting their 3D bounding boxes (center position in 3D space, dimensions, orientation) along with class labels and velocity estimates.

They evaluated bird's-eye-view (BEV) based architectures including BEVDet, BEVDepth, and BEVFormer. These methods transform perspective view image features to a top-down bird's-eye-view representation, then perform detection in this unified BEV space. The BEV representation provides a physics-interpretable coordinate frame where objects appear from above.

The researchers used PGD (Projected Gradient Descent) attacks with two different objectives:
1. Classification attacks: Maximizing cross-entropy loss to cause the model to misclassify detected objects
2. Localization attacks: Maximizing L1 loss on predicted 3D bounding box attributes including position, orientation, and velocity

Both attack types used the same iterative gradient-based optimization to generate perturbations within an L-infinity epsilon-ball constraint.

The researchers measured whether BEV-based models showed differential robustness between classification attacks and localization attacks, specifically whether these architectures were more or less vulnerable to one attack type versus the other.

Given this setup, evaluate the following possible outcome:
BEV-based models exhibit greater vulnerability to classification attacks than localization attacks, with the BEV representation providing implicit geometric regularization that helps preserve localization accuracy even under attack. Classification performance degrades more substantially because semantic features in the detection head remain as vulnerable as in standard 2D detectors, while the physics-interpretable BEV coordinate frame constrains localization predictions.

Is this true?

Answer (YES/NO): YES